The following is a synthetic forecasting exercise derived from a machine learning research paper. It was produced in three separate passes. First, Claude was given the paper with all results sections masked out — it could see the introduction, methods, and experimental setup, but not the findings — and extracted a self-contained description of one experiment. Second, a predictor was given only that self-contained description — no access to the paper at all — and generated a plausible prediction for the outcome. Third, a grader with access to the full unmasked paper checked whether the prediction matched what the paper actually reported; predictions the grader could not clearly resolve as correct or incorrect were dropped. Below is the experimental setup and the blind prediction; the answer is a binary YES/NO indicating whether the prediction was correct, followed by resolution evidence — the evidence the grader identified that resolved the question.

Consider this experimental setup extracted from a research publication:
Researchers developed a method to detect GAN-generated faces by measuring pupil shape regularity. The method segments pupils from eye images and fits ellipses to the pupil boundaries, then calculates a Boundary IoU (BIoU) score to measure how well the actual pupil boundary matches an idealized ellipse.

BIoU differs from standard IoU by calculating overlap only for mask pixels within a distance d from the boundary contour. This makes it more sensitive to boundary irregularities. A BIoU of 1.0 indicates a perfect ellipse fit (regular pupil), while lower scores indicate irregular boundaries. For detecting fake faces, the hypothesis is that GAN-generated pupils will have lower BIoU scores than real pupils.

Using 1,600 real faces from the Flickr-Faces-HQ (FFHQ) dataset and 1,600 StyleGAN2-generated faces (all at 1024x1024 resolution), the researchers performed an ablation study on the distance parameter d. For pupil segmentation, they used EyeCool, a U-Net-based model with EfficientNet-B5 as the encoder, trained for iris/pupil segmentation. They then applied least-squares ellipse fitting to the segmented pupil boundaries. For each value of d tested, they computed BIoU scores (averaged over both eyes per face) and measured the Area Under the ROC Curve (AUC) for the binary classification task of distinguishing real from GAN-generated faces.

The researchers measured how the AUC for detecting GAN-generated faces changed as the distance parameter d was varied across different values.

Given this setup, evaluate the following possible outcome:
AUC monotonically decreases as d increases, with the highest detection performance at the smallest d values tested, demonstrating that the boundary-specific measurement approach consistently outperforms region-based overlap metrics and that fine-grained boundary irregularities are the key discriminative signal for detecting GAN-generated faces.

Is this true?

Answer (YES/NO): NO